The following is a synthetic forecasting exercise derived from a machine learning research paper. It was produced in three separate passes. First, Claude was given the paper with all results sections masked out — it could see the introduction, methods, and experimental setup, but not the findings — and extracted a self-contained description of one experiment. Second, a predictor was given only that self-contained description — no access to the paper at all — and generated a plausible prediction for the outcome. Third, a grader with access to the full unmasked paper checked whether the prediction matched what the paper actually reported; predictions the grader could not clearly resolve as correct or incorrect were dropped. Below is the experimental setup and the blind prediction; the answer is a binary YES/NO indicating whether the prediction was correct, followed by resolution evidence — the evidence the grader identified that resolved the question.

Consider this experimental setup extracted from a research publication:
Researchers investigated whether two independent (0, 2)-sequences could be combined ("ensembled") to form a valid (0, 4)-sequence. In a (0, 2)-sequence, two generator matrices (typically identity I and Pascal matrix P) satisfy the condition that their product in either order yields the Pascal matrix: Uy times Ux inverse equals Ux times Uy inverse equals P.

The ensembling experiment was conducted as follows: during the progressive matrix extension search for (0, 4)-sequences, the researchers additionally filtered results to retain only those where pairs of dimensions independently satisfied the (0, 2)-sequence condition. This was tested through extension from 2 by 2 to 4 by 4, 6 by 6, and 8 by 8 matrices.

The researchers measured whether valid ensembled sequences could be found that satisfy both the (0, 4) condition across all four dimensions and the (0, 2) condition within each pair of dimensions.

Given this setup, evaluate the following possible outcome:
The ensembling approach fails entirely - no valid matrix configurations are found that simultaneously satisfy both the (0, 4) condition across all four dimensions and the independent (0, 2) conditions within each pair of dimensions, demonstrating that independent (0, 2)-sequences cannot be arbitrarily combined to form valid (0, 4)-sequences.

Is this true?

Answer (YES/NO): NO